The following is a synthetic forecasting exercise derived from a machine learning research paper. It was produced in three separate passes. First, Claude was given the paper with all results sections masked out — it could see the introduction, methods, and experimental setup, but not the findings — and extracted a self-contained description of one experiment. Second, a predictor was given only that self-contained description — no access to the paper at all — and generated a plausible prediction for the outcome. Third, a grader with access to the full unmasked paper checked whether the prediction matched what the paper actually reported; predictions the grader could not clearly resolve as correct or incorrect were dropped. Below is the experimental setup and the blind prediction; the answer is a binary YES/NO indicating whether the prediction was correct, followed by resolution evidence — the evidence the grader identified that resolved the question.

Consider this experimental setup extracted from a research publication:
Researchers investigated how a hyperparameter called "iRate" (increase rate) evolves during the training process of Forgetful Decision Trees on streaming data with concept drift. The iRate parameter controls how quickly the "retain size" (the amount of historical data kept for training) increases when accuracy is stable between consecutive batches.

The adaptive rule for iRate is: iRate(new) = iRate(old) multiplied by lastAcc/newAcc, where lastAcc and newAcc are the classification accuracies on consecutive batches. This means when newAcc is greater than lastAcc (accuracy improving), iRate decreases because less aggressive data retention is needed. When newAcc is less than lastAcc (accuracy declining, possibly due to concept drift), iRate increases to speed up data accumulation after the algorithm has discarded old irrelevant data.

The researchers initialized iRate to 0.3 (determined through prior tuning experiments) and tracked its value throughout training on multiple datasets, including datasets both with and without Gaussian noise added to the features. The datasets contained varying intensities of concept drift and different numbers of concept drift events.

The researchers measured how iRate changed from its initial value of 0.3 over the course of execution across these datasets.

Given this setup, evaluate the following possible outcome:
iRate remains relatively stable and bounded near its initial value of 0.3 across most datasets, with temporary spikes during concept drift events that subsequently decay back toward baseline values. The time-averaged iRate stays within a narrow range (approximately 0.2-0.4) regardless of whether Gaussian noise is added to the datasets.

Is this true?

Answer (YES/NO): NO